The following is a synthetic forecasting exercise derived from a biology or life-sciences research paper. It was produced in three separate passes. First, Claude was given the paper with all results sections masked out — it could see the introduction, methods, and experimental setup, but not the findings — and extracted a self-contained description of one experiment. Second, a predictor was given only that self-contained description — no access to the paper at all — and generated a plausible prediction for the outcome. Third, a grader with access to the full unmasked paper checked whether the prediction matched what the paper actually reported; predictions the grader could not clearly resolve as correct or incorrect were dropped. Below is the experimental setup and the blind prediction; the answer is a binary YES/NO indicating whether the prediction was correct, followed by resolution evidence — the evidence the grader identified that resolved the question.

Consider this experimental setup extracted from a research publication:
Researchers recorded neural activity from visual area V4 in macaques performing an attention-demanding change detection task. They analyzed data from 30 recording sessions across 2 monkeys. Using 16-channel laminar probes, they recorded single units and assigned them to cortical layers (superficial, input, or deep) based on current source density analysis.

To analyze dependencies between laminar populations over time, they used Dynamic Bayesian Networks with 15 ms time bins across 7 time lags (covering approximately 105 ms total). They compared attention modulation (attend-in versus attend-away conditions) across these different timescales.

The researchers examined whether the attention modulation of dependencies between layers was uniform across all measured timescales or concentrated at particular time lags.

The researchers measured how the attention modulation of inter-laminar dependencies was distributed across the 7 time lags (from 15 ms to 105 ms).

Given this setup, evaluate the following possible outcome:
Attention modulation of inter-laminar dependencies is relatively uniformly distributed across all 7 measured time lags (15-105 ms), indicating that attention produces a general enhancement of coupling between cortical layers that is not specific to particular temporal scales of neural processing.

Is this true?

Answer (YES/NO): NO